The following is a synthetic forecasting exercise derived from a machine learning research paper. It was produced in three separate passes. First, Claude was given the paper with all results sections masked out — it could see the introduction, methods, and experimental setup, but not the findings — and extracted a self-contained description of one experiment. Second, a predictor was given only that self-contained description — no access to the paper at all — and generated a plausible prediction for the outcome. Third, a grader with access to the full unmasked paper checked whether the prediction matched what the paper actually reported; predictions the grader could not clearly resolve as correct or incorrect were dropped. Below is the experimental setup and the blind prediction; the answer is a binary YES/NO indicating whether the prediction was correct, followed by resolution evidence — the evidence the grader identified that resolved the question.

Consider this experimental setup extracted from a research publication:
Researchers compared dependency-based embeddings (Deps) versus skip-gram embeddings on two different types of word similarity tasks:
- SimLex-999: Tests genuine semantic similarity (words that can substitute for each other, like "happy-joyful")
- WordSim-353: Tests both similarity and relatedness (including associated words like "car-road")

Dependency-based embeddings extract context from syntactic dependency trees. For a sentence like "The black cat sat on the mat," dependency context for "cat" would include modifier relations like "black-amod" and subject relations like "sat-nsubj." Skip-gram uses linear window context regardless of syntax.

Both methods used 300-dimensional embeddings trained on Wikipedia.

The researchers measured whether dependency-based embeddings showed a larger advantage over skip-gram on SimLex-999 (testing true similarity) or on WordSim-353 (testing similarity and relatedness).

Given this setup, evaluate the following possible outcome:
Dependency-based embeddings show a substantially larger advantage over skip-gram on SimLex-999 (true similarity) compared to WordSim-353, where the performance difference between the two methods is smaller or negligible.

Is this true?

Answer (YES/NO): YES